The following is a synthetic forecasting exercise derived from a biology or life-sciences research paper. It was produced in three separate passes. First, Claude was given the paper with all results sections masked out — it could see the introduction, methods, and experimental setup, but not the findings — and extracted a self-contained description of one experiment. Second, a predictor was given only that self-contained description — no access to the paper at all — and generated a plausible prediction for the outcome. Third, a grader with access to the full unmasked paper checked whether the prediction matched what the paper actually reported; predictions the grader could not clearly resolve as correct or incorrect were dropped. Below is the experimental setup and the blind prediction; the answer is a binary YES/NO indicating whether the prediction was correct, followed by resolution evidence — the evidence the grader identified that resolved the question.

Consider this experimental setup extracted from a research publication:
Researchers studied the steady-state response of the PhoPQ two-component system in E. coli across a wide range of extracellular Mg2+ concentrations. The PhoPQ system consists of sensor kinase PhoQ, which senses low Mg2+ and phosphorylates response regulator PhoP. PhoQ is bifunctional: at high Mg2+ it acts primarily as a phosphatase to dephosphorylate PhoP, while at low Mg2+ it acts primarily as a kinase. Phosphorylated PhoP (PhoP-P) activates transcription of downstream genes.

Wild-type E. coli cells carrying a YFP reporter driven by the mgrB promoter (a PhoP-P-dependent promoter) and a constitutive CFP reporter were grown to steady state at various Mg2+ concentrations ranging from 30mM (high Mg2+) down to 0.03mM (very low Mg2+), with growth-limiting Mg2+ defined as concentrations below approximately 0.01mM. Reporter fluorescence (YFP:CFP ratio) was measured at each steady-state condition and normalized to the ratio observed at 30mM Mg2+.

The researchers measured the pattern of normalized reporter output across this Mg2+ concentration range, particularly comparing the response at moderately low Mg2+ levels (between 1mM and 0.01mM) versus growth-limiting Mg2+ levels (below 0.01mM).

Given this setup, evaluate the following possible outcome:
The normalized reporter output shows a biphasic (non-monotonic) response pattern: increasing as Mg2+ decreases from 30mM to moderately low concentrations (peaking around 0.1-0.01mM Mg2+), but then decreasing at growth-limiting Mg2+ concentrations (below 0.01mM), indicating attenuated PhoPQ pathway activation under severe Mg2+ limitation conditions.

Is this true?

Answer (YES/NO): NO